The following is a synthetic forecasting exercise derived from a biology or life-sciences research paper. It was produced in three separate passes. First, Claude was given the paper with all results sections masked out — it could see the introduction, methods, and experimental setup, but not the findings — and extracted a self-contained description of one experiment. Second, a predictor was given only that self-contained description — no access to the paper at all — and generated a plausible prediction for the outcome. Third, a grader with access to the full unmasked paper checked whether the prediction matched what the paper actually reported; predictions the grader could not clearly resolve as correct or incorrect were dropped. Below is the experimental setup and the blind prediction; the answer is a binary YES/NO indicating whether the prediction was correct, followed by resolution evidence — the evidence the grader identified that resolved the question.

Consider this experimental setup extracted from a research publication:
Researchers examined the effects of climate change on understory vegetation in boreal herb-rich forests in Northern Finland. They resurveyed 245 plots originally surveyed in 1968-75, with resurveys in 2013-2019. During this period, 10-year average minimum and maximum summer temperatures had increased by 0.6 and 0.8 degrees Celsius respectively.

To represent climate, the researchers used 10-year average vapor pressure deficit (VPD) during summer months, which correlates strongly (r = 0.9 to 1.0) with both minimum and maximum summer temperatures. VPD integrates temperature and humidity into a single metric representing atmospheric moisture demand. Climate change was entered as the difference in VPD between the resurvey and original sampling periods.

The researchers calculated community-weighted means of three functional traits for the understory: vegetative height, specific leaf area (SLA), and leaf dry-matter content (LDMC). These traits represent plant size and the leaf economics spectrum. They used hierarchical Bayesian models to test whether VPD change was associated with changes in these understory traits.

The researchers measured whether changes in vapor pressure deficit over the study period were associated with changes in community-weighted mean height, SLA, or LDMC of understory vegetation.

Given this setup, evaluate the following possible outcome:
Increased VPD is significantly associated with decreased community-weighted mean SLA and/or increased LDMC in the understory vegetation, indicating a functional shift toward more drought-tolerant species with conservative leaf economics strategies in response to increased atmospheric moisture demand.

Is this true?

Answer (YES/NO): NO